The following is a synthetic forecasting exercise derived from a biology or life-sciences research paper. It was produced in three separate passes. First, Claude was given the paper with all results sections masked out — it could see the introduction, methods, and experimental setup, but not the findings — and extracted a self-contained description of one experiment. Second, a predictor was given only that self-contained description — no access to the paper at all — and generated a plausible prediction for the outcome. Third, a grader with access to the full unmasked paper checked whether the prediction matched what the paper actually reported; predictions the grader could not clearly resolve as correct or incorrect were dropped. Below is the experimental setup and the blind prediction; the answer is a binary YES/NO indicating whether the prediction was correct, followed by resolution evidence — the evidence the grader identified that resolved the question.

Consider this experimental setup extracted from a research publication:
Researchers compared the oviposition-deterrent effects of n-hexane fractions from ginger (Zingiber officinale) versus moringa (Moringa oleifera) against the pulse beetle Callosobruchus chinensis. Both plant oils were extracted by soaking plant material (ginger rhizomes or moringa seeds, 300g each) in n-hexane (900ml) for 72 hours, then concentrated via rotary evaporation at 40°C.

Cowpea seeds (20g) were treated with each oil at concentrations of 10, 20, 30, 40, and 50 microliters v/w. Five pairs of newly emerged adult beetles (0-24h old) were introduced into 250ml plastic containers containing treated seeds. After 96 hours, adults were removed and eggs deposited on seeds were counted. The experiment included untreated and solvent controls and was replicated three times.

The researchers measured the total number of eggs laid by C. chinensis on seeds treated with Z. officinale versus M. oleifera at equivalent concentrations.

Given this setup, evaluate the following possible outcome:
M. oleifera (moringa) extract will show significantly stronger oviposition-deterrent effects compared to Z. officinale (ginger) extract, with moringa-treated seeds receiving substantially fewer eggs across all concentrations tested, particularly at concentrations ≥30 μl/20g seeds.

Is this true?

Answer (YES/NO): YES